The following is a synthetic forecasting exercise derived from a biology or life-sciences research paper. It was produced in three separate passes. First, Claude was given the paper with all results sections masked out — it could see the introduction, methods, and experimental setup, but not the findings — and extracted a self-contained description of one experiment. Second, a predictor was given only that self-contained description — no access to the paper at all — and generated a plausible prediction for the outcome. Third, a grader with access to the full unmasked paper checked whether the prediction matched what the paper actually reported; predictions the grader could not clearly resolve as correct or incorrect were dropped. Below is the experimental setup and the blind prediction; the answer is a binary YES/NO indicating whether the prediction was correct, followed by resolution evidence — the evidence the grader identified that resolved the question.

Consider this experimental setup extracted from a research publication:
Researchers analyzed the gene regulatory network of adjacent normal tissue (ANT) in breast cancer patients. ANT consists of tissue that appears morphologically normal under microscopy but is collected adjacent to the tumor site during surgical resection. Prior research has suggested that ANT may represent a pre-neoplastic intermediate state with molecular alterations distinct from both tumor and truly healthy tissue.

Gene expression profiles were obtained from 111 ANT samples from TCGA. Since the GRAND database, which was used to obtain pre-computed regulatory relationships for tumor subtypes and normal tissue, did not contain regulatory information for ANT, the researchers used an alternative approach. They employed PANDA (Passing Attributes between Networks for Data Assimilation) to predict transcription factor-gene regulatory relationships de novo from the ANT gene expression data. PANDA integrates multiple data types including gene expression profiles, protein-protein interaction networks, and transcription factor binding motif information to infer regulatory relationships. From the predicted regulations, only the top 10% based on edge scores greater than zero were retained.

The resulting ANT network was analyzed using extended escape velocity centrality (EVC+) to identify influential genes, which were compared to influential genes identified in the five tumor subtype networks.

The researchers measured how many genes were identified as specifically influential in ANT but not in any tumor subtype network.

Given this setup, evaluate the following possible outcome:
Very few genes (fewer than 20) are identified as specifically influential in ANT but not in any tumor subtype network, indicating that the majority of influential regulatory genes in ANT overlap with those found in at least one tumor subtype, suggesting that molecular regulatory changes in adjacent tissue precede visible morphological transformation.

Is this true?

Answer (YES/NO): YES